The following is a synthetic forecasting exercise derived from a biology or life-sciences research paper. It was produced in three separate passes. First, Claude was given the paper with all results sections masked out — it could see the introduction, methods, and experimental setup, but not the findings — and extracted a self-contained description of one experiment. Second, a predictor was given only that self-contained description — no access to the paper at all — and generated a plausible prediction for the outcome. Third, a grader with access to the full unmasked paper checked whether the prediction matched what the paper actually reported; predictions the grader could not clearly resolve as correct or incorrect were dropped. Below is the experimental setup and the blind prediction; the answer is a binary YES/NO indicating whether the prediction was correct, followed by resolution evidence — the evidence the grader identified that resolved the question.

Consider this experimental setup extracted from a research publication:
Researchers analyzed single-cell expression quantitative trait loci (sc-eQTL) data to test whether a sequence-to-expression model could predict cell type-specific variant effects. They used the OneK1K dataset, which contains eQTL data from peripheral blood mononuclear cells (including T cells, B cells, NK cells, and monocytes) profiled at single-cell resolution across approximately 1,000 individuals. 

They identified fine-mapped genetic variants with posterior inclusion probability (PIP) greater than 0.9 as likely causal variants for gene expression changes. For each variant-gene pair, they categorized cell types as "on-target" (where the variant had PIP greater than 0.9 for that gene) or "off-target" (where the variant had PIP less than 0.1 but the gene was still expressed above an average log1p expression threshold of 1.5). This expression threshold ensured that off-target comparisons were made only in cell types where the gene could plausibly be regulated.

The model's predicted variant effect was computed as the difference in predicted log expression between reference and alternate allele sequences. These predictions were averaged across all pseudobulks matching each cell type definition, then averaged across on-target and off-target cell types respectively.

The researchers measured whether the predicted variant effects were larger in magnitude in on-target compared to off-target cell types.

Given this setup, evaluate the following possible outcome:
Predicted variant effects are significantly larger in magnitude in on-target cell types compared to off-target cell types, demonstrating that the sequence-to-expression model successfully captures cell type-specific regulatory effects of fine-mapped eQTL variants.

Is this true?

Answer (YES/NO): YES